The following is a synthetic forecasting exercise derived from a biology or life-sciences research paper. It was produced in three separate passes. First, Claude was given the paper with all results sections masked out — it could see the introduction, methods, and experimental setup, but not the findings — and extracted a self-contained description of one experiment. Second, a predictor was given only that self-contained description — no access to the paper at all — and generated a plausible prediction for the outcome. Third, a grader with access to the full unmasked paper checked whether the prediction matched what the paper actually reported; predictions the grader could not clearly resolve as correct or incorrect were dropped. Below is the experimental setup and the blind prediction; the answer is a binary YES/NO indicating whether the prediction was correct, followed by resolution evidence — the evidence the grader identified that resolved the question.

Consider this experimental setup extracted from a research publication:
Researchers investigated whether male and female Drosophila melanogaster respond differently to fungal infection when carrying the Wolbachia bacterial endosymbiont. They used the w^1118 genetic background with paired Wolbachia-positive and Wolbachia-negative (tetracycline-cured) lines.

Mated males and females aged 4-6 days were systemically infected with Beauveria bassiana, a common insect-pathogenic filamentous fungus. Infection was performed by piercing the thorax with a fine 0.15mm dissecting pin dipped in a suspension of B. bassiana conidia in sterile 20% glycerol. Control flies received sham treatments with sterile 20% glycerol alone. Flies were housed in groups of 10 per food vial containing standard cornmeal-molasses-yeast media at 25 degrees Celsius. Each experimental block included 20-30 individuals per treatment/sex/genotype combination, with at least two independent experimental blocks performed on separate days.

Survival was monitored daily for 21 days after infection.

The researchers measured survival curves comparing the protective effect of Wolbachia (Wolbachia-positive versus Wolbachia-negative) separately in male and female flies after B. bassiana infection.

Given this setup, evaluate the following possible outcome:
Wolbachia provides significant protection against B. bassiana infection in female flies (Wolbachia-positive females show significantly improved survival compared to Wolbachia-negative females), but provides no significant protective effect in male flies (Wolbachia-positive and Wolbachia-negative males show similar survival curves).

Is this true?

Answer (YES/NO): NO